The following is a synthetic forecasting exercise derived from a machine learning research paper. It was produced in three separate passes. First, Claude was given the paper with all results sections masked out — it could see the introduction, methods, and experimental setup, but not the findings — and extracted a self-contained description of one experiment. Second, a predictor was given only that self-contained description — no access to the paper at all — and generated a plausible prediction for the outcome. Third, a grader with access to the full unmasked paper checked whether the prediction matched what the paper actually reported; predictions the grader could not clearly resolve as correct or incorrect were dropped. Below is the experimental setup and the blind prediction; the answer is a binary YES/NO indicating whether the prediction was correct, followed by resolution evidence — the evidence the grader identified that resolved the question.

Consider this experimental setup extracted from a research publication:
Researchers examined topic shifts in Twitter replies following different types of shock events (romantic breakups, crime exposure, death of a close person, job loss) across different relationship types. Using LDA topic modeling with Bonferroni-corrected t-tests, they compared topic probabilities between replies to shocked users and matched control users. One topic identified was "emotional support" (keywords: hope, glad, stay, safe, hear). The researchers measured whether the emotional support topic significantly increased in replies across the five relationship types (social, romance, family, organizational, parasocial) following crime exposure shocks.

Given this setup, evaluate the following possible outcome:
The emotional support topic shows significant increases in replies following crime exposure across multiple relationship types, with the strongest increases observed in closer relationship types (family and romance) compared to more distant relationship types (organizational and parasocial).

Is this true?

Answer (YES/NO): NO